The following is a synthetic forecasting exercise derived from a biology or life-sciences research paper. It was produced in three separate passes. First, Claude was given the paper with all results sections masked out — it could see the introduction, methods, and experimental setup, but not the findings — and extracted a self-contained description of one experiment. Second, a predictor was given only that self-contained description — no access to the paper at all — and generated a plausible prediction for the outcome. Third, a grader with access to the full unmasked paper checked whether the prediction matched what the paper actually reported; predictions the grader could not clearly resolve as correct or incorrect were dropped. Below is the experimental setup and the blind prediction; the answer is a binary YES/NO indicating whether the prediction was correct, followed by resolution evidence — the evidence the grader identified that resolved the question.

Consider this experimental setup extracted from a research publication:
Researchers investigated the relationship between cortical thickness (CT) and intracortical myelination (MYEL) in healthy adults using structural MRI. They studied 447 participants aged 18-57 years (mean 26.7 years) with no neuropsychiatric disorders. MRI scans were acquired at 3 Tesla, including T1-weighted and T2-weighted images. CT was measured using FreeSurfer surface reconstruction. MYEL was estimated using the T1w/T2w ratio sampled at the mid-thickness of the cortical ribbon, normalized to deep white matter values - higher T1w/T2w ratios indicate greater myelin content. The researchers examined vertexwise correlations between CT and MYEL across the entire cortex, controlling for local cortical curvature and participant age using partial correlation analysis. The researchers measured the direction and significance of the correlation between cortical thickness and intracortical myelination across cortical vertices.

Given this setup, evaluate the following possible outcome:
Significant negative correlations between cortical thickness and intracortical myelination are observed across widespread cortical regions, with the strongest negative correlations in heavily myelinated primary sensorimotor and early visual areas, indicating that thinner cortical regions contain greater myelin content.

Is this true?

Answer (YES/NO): NO